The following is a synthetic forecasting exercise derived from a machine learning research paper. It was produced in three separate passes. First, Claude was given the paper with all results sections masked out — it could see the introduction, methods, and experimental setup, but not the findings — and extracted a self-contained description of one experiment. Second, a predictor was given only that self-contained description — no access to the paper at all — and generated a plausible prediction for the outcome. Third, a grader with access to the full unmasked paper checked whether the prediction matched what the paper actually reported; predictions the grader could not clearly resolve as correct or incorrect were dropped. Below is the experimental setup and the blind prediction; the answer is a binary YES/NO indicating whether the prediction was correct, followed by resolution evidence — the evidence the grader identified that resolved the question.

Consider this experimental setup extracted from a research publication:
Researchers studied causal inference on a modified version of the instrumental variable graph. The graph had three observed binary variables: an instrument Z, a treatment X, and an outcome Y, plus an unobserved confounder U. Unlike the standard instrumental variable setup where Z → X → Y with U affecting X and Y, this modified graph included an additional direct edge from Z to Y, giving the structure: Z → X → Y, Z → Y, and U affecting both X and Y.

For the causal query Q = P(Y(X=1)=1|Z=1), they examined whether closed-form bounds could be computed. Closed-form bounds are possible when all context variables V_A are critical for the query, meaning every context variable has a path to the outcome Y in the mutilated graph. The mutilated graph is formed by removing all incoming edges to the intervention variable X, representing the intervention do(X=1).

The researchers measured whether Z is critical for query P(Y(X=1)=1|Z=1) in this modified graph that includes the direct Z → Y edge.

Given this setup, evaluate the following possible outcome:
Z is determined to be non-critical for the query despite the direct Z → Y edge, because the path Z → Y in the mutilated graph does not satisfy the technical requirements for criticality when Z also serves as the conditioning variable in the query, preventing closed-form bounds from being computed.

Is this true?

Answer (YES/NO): NO